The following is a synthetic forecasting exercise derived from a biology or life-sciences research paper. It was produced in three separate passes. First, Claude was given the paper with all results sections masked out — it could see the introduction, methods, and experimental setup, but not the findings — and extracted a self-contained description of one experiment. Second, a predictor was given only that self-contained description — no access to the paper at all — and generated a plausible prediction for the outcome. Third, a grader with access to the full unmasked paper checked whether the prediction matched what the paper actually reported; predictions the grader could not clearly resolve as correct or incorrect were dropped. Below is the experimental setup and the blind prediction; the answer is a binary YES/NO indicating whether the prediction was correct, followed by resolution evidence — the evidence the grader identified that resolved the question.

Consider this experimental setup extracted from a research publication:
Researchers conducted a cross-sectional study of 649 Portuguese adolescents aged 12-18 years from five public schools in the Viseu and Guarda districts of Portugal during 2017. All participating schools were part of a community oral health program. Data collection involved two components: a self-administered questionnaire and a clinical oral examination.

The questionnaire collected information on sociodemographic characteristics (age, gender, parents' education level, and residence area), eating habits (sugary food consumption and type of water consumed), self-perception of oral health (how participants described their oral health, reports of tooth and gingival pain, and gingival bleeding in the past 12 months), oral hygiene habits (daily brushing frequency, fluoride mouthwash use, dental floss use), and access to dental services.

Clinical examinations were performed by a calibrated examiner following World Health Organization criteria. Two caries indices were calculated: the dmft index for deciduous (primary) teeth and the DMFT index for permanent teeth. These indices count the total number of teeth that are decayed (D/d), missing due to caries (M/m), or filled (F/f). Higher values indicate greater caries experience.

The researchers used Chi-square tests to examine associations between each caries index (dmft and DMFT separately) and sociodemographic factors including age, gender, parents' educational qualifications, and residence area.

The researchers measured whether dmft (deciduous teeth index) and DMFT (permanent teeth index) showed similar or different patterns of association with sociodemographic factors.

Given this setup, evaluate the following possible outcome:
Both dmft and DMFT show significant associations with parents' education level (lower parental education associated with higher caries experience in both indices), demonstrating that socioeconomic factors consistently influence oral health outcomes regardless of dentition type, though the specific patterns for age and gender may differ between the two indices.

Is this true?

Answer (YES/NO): NO